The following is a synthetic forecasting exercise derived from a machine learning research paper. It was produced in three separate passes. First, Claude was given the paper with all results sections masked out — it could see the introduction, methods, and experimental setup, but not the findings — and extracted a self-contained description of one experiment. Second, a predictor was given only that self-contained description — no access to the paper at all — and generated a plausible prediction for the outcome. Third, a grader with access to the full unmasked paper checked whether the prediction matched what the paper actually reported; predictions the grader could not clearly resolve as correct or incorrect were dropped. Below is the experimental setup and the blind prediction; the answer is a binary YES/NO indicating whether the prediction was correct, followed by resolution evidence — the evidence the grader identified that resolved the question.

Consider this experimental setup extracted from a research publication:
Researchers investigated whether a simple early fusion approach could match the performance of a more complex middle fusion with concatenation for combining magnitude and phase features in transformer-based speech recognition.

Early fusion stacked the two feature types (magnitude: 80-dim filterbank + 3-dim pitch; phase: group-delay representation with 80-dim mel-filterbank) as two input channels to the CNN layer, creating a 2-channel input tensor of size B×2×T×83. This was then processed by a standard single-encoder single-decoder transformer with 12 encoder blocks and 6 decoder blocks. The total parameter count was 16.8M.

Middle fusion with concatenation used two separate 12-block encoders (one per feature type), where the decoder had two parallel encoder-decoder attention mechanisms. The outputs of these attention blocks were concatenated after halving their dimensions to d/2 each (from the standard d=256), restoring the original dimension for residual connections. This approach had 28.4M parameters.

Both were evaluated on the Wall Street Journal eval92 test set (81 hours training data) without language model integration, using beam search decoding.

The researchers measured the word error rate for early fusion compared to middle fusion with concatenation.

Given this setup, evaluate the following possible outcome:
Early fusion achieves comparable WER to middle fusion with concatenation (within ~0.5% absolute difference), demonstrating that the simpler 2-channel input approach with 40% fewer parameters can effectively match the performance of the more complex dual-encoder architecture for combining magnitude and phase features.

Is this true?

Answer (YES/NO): YES